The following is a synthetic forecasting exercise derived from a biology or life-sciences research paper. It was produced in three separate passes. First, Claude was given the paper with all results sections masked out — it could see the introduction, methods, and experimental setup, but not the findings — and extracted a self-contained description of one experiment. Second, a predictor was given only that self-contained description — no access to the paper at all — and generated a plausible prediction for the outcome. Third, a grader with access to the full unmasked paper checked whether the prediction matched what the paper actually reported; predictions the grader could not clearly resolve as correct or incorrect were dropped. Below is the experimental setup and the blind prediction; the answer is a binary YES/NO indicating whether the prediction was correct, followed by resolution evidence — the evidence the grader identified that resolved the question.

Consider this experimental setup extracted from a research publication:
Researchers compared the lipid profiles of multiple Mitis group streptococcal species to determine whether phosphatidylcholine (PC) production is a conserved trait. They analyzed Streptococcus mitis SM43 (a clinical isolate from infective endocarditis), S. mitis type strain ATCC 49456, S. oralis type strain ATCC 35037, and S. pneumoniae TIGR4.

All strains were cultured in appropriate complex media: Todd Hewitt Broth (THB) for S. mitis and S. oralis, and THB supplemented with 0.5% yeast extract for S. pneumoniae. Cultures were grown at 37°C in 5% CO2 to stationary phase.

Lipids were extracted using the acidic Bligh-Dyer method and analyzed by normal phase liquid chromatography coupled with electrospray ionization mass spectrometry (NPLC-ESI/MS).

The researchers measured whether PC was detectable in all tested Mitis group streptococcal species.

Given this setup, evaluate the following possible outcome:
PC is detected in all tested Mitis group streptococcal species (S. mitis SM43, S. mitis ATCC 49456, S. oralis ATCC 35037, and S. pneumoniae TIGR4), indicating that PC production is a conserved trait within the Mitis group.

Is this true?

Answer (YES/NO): YES